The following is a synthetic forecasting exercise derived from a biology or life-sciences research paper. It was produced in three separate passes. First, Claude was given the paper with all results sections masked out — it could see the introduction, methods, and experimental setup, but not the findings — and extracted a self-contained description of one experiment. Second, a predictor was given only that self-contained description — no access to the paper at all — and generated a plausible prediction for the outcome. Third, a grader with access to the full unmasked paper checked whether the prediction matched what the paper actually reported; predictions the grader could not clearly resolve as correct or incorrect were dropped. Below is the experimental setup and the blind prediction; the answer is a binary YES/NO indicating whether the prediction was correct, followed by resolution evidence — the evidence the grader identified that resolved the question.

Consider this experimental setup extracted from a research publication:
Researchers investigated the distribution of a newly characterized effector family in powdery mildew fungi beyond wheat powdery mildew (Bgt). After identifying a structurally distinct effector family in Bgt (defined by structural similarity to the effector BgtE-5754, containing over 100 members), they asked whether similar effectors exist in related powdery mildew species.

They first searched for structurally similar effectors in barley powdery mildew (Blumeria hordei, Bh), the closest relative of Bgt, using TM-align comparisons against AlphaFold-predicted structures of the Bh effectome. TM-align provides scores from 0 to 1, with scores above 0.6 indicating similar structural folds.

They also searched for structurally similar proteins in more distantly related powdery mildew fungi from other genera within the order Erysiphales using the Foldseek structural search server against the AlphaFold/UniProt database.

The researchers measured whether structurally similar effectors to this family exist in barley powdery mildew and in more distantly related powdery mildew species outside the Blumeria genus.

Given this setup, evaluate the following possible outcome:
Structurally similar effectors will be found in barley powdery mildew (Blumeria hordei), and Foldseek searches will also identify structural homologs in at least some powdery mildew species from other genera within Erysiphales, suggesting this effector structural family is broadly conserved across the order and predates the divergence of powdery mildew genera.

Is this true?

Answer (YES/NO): NO